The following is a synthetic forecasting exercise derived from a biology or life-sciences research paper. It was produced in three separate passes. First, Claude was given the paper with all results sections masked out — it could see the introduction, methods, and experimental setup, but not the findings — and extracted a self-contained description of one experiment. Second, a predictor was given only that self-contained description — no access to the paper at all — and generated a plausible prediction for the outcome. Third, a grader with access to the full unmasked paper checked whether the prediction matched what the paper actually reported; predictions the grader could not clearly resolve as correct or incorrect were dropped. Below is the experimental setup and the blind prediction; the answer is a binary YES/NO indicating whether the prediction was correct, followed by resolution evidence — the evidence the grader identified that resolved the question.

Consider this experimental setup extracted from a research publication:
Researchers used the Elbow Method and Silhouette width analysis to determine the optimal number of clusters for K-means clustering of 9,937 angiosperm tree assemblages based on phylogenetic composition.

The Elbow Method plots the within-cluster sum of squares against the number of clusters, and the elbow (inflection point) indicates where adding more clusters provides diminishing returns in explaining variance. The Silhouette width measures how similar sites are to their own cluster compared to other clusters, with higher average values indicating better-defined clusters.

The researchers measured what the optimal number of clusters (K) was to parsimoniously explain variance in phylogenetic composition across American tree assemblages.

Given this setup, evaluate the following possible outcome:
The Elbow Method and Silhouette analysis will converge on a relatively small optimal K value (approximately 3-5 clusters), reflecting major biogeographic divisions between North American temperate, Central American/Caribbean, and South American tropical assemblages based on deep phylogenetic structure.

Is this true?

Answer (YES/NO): NO